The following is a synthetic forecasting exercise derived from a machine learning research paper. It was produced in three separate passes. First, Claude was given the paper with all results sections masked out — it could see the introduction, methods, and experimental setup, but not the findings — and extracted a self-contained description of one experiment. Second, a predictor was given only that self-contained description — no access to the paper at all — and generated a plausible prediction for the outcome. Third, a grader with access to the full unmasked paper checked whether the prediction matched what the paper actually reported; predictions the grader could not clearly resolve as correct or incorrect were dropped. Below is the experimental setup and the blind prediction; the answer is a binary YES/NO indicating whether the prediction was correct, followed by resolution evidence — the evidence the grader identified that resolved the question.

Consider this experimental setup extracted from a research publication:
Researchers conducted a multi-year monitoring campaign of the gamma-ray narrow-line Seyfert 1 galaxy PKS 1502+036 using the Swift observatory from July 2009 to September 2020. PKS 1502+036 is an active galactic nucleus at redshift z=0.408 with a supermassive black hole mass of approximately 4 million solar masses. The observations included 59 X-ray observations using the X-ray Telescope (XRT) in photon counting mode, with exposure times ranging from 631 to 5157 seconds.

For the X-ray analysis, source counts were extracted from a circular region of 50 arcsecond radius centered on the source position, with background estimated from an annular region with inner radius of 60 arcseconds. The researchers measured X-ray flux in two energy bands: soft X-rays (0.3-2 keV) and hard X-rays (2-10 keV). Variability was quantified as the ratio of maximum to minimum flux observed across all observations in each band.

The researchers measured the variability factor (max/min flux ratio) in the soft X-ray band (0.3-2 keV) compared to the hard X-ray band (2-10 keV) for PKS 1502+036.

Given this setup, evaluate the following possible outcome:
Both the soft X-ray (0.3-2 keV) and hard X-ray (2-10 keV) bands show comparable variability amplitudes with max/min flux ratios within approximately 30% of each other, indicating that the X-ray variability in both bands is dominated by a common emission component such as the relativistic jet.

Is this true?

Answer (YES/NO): NO